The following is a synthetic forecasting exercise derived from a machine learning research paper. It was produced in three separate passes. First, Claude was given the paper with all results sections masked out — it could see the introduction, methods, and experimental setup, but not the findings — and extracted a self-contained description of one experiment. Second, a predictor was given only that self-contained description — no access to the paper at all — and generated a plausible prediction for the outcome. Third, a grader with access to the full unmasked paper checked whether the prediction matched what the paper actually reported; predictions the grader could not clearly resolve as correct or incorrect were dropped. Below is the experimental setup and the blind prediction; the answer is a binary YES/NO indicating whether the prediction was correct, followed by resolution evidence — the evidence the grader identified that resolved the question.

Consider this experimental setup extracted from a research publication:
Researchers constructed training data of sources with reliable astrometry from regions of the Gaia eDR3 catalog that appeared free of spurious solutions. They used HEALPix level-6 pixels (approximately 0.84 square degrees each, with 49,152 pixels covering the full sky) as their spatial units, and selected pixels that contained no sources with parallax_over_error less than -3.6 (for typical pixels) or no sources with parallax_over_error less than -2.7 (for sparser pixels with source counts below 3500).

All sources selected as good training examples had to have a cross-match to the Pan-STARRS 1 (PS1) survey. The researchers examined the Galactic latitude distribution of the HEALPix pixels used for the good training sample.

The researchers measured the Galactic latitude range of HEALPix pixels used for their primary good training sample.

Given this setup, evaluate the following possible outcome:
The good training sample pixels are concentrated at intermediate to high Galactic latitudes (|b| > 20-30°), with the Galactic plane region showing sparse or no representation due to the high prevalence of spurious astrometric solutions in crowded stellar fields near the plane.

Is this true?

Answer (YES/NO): NO